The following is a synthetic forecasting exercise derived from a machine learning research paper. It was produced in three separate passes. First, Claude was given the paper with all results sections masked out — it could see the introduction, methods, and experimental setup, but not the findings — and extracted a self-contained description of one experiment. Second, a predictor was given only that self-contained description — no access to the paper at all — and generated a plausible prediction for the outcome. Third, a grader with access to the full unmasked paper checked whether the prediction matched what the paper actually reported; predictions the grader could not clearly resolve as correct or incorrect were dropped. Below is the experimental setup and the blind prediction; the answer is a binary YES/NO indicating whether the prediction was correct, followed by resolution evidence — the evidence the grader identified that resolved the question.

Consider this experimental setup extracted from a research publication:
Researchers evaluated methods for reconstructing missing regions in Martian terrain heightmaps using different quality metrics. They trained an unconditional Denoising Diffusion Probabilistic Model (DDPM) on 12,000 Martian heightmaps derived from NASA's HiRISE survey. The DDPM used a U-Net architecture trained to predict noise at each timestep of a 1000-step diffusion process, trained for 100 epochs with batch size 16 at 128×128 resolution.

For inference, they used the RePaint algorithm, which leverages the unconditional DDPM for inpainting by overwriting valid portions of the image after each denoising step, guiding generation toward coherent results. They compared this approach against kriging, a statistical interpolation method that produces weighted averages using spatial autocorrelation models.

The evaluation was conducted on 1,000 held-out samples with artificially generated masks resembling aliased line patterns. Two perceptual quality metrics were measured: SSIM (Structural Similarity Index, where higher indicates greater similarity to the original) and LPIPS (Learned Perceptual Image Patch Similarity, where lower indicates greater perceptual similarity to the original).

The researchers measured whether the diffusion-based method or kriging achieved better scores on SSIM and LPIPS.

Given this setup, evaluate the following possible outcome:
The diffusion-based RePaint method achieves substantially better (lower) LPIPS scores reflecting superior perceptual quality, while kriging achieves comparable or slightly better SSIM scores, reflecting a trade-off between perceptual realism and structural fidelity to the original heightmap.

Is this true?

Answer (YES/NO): YES